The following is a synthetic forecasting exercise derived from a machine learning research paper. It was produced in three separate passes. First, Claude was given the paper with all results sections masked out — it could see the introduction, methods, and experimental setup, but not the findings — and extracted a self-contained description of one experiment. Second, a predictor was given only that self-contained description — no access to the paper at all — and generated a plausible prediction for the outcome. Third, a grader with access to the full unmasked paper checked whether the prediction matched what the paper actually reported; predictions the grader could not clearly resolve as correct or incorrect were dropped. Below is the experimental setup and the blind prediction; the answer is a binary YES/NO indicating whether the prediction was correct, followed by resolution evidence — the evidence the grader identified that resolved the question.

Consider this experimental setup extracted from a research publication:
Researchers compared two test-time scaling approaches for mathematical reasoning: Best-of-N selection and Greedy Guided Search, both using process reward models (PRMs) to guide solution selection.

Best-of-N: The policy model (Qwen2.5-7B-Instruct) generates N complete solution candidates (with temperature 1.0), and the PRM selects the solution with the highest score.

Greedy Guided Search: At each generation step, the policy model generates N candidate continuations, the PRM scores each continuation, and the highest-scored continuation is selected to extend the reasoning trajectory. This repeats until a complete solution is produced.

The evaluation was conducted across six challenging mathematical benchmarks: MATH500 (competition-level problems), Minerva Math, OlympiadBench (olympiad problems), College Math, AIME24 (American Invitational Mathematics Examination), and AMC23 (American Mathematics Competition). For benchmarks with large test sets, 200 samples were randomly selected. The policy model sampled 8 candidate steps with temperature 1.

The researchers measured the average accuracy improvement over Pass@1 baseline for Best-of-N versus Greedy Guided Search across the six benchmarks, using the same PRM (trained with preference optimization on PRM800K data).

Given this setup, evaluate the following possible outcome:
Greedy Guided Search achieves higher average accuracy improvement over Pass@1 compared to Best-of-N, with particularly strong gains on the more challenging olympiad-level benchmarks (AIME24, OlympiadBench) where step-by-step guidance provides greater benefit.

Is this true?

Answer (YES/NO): NO